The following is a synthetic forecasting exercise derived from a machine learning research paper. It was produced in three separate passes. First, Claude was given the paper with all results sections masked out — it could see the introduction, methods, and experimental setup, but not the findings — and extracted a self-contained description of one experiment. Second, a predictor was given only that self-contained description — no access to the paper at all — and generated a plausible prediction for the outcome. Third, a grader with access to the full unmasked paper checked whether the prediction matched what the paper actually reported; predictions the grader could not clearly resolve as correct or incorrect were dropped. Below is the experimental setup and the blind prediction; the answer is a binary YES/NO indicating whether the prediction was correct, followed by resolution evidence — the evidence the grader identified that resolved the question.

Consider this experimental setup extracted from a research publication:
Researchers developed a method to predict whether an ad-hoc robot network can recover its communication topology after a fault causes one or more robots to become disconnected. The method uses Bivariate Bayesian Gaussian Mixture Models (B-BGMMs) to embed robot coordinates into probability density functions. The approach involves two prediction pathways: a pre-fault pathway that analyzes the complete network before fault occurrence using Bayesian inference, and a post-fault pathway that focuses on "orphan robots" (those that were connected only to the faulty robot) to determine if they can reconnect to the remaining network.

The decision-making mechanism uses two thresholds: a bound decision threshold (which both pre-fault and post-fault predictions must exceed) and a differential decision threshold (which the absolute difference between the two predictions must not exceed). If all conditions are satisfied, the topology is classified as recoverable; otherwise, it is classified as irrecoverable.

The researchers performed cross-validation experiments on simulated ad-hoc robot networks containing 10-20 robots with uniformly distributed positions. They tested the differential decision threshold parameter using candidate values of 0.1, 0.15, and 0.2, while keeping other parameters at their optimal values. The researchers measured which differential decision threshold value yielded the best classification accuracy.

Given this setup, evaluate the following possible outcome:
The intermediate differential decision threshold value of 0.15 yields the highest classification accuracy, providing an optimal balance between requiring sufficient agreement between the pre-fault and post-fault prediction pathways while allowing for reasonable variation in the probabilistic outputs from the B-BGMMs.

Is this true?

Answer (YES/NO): NO